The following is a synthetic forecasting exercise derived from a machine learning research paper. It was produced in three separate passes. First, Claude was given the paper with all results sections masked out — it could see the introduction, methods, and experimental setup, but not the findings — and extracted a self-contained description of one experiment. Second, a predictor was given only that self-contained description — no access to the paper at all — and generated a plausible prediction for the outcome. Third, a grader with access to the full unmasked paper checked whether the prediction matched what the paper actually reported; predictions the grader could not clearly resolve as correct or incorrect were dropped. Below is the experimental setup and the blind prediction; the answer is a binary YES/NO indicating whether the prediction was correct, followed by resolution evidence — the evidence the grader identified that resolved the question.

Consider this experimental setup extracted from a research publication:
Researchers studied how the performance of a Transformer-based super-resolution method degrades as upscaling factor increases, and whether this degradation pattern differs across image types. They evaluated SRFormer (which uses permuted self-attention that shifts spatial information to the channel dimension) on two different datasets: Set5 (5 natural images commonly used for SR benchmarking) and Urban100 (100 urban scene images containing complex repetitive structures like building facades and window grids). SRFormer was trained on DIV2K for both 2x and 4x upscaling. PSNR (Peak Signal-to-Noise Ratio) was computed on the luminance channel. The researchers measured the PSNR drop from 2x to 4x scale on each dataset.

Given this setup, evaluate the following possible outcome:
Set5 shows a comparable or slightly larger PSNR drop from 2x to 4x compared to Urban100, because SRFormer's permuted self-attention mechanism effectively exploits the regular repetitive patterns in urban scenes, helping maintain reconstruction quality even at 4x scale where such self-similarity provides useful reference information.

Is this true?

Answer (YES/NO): NO